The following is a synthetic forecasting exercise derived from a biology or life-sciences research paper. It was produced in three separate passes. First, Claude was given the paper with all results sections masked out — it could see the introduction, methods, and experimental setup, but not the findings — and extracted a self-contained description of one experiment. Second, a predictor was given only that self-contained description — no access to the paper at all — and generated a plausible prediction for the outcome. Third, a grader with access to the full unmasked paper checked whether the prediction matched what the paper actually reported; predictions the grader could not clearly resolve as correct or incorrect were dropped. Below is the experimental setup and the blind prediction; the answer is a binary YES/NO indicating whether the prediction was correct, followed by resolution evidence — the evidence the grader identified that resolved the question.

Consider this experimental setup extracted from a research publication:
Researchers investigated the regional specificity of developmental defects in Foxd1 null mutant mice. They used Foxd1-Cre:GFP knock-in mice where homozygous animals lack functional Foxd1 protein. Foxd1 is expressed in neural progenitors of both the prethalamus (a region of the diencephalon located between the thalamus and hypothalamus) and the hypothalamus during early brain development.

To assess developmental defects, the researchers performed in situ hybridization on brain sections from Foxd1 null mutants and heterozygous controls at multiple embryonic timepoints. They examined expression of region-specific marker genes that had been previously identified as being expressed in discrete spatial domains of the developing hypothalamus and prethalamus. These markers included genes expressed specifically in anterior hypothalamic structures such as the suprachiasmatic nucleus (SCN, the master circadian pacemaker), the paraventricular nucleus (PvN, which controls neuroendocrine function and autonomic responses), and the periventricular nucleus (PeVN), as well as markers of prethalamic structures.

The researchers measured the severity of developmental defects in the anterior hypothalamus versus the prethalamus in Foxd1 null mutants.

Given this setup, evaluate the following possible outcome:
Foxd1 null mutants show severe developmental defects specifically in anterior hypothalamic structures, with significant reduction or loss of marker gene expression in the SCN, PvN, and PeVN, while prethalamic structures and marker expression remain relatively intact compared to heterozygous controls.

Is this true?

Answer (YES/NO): YES